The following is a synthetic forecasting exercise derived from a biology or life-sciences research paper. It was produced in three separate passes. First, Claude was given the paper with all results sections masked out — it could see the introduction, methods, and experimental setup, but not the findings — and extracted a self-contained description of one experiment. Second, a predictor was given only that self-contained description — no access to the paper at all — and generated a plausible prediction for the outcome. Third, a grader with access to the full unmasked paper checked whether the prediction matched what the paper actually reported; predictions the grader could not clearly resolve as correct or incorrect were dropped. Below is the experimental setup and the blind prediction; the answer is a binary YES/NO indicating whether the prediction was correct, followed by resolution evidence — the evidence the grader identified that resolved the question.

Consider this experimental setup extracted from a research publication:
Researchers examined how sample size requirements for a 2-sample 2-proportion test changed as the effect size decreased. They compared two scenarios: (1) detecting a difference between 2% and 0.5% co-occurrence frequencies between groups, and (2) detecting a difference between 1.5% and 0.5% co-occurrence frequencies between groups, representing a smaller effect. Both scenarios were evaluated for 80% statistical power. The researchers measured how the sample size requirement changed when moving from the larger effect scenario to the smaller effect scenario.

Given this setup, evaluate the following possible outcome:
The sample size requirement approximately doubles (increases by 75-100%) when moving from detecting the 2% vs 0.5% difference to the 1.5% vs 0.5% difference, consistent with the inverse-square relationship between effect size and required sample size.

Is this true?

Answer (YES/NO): YES